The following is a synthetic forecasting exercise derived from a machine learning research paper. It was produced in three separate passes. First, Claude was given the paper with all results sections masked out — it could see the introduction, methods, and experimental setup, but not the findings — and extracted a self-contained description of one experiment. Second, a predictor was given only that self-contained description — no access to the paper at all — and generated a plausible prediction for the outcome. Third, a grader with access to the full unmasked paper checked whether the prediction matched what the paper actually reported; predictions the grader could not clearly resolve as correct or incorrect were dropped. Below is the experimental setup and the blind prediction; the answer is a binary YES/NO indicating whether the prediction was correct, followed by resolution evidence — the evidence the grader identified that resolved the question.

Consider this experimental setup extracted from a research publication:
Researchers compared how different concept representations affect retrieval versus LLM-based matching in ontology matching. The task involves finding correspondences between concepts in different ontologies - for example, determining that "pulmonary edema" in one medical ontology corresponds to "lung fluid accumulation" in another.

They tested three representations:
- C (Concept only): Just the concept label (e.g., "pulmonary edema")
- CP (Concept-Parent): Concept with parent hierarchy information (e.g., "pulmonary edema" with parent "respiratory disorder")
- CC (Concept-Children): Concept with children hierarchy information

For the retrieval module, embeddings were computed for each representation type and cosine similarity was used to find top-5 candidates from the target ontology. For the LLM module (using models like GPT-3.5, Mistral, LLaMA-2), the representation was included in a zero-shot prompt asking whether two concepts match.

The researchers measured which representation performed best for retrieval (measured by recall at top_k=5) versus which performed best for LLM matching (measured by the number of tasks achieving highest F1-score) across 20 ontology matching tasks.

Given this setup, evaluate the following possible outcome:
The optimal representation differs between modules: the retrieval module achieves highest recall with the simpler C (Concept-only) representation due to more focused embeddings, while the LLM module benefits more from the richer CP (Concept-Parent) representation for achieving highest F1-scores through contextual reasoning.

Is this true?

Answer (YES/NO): YES